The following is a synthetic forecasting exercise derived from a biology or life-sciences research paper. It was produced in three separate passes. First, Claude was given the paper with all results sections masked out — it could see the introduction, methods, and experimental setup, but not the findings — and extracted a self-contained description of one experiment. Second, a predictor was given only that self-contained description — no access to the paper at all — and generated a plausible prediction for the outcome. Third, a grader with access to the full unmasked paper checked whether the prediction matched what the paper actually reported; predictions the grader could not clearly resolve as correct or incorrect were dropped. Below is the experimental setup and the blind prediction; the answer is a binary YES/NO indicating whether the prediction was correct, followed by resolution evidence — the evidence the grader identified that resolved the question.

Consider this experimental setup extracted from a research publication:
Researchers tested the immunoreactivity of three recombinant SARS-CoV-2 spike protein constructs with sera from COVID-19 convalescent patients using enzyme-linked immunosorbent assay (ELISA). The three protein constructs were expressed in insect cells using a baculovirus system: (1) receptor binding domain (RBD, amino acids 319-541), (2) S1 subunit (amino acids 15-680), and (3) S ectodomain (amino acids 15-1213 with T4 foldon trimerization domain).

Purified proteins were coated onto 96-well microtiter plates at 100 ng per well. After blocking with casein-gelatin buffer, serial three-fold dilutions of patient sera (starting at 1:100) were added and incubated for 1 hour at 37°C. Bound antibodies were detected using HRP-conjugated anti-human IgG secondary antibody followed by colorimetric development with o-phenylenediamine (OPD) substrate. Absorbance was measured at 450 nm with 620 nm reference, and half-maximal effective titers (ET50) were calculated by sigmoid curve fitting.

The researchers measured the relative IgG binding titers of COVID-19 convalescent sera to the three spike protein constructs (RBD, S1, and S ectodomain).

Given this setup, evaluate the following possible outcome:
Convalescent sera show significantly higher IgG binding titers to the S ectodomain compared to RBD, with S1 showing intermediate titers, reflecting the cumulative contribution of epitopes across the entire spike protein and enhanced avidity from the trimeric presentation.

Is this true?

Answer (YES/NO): NO